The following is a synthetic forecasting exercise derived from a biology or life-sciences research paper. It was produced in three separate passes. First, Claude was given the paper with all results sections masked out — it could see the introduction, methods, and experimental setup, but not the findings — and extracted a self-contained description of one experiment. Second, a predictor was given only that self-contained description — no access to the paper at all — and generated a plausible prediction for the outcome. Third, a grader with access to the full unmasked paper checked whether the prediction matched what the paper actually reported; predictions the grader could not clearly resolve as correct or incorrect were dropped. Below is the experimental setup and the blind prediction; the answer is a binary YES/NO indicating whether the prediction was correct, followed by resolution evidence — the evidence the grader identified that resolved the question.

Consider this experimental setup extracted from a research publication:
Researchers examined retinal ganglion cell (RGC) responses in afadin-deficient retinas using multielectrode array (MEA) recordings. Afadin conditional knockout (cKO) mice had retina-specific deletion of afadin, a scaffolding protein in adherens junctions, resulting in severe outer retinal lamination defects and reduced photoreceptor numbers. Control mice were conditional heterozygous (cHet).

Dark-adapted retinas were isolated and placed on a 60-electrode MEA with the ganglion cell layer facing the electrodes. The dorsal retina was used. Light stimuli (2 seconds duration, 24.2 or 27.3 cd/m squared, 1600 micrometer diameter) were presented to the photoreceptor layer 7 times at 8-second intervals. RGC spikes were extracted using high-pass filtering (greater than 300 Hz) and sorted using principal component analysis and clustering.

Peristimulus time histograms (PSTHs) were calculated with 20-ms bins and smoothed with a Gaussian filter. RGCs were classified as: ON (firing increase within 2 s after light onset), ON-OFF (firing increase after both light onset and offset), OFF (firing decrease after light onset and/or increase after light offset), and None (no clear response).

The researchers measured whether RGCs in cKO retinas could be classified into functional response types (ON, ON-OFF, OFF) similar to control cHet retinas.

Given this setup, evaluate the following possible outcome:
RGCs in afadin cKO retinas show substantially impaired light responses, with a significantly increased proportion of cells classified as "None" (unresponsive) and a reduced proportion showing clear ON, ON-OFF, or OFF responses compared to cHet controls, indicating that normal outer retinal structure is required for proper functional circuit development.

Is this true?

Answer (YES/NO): NO